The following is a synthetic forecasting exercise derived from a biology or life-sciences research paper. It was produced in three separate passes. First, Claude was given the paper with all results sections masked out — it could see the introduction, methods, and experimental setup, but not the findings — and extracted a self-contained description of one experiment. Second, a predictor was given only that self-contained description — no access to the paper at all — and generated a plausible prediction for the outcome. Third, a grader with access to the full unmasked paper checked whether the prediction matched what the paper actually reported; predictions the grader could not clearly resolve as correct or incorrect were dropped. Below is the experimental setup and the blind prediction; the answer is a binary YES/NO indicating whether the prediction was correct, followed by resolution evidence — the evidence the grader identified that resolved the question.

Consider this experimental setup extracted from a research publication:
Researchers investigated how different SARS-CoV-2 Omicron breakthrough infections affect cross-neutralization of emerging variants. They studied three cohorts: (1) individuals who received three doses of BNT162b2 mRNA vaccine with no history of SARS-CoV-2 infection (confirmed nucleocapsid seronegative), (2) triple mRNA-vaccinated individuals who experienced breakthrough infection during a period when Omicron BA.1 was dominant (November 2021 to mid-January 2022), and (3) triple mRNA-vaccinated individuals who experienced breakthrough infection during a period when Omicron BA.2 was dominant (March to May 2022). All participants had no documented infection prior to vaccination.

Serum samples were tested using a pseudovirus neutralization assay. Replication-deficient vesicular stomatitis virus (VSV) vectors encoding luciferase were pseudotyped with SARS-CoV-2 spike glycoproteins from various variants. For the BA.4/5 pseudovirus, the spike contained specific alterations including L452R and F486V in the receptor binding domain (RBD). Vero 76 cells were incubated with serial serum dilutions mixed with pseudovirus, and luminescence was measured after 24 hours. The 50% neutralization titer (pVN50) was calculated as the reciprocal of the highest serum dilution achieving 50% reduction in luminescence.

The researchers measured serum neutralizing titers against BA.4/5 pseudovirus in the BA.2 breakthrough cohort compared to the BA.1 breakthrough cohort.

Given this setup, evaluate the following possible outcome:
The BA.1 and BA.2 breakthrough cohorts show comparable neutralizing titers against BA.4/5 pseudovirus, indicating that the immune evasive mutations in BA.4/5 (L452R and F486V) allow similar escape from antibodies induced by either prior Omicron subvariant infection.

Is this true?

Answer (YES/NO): NO